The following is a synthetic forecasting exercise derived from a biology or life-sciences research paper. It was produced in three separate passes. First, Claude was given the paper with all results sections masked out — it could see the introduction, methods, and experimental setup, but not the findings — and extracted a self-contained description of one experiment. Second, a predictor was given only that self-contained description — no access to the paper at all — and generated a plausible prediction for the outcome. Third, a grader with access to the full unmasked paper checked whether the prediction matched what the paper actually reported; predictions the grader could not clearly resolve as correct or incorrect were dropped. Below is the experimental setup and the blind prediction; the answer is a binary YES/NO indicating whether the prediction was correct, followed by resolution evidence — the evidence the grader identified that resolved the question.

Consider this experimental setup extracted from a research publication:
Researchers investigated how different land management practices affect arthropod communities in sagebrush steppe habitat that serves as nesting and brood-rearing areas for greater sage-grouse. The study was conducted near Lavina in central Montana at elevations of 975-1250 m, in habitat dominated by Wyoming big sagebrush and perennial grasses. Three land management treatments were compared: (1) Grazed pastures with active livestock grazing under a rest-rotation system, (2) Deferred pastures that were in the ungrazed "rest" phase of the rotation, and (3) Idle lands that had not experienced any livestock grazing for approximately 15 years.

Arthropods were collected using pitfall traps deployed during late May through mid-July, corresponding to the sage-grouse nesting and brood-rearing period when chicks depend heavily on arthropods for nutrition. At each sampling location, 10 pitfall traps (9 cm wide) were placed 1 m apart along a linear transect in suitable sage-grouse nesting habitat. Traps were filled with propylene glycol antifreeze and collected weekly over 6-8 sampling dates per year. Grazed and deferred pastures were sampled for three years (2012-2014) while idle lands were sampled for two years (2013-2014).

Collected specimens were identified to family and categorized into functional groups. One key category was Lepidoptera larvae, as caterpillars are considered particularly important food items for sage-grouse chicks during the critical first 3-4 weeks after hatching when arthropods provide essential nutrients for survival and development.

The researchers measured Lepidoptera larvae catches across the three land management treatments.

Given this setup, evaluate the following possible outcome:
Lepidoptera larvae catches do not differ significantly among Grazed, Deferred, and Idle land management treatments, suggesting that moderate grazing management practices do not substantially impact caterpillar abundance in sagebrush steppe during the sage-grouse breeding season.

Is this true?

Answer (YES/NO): NO